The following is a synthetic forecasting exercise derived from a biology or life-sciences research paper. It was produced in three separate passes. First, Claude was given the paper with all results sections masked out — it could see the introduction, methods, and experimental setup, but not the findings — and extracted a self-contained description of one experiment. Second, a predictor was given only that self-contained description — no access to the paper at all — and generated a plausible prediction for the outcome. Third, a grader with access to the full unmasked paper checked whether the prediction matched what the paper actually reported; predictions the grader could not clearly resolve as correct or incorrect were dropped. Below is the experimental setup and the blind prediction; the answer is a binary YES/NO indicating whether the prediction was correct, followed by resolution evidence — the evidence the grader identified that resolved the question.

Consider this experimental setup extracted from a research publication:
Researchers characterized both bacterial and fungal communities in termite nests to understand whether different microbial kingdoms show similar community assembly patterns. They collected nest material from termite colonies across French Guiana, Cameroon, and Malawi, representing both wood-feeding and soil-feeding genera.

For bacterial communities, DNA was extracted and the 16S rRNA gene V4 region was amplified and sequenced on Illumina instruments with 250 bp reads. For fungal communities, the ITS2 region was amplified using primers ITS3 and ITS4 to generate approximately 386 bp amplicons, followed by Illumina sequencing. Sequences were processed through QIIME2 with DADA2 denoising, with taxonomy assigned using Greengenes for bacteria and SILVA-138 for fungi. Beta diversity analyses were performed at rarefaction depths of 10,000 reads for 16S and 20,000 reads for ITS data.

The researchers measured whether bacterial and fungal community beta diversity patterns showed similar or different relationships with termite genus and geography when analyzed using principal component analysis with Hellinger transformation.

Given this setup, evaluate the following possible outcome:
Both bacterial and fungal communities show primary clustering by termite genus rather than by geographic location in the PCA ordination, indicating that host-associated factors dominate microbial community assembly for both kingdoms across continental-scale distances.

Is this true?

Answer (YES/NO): YES